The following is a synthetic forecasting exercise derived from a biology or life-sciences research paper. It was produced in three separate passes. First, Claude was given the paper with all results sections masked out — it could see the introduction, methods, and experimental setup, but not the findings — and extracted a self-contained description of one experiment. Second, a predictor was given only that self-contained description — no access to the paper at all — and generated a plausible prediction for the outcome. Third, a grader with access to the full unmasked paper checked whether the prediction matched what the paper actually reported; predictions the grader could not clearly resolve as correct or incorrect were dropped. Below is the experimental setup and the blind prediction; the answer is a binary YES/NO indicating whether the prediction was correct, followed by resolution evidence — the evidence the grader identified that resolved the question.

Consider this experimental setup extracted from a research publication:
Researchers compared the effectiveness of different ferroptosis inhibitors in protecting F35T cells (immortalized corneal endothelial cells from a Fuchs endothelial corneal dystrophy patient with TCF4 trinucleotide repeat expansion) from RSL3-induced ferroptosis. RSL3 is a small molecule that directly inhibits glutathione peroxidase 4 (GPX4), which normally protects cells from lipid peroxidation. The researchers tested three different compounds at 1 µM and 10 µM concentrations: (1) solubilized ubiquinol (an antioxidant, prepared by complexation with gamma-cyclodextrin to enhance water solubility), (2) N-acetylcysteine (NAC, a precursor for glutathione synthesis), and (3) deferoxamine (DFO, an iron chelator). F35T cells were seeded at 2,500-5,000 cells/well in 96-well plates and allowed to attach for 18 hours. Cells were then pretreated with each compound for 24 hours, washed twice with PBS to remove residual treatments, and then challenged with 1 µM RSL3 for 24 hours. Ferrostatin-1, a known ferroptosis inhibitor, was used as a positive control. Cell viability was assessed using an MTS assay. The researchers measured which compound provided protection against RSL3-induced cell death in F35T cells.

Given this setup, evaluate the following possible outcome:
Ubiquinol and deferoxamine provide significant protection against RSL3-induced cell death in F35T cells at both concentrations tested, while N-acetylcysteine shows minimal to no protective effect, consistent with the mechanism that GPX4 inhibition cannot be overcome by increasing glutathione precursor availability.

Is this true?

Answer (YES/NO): NO